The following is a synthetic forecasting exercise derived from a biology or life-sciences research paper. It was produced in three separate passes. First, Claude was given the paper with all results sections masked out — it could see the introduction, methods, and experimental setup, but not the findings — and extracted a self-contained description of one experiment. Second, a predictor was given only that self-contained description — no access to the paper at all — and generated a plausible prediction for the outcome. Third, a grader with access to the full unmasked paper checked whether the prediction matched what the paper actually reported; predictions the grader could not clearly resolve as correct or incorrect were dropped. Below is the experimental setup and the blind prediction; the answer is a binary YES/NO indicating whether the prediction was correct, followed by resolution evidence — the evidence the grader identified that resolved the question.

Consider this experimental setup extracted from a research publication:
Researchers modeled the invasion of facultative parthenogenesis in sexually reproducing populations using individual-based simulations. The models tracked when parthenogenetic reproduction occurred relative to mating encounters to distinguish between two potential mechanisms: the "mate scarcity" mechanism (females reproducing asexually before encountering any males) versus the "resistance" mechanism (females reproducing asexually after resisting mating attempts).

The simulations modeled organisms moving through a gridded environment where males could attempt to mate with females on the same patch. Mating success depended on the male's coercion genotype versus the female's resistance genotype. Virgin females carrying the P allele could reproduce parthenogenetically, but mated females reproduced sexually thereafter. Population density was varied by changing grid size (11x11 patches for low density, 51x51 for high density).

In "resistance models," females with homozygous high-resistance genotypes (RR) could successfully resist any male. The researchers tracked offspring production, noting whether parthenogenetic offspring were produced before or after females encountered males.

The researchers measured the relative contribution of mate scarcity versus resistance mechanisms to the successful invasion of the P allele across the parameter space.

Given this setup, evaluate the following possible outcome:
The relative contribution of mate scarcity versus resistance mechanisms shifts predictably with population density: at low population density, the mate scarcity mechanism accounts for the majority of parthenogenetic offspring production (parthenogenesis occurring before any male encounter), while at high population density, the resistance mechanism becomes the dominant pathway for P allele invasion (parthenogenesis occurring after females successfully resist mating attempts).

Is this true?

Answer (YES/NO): NO